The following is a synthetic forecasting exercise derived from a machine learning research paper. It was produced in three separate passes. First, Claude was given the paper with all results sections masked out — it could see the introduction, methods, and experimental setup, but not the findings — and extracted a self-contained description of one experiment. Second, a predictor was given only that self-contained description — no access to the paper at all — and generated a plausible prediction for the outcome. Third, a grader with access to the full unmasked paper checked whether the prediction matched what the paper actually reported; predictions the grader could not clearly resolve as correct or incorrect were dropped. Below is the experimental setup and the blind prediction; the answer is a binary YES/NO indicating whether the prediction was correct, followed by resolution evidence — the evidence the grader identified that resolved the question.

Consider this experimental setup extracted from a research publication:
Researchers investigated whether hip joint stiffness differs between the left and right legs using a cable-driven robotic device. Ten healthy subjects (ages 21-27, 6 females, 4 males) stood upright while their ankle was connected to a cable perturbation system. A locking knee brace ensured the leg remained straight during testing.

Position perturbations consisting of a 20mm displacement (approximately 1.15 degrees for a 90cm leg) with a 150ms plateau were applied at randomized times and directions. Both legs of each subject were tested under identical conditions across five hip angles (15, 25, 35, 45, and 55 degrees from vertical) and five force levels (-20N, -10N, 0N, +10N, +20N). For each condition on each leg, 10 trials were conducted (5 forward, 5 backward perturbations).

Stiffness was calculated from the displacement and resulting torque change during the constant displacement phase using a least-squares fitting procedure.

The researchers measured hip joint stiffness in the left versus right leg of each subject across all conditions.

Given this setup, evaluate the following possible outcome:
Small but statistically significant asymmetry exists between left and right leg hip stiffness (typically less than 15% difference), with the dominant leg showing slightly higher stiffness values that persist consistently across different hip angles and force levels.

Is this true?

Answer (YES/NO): NO